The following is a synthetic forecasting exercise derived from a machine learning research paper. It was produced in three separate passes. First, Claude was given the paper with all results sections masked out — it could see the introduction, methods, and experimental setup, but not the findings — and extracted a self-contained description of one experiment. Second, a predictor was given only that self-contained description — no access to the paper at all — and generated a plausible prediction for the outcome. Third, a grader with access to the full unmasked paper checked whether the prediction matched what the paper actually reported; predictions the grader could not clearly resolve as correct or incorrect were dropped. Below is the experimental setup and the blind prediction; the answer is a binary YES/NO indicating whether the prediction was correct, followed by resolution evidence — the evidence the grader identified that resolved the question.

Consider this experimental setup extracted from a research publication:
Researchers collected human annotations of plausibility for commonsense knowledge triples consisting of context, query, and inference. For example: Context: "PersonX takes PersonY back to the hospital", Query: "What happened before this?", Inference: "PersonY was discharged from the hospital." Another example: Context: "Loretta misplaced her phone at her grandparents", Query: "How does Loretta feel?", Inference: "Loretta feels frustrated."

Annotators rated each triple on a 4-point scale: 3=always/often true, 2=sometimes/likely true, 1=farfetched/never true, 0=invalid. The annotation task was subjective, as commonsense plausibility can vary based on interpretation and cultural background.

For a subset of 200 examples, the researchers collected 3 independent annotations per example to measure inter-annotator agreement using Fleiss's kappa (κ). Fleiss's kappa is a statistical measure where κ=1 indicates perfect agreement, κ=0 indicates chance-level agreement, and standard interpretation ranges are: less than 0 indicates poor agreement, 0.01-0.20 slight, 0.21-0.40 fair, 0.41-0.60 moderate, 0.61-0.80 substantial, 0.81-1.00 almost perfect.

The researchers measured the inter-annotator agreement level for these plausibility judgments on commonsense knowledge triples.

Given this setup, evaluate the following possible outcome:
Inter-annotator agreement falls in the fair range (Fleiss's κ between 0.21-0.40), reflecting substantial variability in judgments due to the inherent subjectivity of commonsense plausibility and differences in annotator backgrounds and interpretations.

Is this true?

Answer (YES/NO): YES